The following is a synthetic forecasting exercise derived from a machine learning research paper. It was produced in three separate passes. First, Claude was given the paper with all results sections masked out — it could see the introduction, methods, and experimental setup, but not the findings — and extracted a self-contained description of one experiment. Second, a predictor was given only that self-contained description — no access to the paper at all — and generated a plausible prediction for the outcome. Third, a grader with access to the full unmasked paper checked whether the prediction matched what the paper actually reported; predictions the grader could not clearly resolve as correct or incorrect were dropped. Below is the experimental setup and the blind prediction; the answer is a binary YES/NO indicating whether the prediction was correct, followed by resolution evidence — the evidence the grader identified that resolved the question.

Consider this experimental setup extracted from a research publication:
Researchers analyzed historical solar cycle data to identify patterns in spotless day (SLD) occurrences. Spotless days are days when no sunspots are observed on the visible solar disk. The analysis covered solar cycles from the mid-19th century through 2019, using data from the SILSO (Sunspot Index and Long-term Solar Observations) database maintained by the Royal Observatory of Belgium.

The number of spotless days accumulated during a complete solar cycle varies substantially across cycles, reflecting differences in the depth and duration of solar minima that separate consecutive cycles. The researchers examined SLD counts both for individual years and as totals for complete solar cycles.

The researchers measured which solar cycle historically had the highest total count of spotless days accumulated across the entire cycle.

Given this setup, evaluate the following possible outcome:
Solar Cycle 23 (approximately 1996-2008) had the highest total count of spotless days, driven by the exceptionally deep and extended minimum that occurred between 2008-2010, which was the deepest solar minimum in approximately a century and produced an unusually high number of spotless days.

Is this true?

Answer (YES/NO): NO